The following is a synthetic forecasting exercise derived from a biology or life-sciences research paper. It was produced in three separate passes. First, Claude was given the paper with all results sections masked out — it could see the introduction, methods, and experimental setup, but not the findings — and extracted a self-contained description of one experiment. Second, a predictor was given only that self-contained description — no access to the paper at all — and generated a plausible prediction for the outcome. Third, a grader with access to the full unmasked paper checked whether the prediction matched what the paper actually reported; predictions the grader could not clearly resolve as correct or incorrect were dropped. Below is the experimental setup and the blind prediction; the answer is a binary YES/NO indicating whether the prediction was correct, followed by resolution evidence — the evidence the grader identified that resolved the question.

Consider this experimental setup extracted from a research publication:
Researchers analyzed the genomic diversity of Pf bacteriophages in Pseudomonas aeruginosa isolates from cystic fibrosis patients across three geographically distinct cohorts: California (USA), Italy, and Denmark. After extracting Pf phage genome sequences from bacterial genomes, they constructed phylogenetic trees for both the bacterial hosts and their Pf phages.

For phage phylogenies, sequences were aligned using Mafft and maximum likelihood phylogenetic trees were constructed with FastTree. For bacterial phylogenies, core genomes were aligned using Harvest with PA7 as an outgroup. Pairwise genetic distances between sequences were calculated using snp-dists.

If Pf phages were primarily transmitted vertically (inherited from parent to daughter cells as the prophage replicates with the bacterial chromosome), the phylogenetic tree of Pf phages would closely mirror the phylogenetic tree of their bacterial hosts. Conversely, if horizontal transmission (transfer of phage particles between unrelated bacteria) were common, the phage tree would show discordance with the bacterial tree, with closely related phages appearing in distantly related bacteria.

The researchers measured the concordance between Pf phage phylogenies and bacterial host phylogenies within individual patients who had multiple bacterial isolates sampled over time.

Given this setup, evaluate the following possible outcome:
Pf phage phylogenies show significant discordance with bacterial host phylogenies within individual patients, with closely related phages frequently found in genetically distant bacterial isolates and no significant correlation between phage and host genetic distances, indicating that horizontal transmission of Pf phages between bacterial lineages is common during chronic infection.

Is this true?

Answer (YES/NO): NO